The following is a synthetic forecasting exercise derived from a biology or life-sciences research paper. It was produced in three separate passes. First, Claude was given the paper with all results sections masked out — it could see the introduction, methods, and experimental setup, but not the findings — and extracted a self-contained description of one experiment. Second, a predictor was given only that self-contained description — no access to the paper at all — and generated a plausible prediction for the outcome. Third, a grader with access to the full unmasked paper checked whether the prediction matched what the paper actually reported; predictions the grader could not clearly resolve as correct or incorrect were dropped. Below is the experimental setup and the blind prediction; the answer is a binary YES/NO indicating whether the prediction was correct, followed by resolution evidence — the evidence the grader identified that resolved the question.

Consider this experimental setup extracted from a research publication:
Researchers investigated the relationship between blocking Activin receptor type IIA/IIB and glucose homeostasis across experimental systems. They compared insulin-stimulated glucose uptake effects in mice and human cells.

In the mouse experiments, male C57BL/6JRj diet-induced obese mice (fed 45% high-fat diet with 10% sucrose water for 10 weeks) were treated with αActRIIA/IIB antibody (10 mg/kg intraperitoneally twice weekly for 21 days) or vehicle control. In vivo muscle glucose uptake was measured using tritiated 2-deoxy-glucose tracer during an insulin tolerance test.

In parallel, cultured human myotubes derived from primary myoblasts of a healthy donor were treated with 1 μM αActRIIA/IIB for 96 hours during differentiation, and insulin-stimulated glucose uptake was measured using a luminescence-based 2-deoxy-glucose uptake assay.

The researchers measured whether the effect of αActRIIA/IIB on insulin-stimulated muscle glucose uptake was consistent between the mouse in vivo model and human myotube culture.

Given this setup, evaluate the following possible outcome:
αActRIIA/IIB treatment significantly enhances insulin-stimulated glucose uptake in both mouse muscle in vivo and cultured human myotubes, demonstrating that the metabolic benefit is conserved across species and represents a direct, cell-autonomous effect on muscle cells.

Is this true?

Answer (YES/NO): NO